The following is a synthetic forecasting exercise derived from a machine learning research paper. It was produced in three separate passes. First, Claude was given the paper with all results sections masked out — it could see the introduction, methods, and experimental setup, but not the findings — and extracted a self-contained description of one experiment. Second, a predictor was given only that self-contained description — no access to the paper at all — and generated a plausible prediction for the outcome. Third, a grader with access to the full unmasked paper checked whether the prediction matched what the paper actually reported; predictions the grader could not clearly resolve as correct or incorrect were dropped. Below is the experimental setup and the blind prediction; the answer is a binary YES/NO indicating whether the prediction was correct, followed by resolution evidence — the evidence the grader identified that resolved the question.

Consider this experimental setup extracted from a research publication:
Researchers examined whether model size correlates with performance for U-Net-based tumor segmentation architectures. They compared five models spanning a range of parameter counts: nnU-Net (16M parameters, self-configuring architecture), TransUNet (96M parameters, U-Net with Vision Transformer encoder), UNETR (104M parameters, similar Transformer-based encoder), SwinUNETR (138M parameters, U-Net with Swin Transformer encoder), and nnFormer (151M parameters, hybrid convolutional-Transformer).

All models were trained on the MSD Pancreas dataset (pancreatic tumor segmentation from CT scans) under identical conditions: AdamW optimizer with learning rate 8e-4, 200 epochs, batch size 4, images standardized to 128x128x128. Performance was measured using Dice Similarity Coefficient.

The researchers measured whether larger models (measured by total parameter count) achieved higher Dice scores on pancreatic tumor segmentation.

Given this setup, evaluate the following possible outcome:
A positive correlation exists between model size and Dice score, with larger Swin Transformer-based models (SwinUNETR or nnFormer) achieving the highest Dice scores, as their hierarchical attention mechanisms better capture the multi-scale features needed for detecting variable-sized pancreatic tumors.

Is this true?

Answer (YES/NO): NO